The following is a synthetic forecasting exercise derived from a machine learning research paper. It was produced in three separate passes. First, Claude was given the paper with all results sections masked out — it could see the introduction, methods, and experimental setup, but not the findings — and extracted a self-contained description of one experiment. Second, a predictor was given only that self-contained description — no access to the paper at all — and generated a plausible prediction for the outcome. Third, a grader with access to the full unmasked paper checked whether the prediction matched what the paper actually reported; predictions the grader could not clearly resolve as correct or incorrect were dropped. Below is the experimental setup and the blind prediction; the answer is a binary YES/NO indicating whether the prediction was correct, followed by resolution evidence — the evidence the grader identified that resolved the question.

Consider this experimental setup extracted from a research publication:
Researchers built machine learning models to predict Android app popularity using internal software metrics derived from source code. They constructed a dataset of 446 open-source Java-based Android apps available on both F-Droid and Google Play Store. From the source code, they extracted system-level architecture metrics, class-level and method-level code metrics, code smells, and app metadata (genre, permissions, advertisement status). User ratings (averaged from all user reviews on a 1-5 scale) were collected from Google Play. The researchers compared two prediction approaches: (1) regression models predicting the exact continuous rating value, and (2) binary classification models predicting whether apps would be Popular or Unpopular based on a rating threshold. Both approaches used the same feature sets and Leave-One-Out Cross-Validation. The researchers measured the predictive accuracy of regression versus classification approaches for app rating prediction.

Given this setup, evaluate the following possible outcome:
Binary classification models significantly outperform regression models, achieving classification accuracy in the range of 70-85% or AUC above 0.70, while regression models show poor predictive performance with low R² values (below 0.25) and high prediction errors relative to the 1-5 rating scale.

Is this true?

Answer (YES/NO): NO